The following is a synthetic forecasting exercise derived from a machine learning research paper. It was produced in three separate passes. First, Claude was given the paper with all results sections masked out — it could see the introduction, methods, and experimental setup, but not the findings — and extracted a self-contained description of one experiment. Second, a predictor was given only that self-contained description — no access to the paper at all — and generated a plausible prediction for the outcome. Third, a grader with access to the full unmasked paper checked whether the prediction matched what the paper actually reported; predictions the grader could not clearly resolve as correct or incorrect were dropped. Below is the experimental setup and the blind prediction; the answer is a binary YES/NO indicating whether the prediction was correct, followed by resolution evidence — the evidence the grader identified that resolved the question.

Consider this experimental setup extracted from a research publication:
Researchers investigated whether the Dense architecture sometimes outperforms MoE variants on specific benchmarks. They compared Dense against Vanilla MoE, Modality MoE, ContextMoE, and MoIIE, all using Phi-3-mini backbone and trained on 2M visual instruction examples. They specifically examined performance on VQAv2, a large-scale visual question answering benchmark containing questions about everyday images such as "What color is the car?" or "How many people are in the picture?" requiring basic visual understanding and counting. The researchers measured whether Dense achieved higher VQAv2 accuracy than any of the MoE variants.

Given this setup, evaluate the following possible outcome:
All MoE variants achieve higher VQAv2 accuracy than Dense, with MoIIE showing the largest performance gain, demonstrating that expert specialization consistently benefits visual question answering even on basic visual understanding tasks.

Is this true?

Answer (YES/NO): NO